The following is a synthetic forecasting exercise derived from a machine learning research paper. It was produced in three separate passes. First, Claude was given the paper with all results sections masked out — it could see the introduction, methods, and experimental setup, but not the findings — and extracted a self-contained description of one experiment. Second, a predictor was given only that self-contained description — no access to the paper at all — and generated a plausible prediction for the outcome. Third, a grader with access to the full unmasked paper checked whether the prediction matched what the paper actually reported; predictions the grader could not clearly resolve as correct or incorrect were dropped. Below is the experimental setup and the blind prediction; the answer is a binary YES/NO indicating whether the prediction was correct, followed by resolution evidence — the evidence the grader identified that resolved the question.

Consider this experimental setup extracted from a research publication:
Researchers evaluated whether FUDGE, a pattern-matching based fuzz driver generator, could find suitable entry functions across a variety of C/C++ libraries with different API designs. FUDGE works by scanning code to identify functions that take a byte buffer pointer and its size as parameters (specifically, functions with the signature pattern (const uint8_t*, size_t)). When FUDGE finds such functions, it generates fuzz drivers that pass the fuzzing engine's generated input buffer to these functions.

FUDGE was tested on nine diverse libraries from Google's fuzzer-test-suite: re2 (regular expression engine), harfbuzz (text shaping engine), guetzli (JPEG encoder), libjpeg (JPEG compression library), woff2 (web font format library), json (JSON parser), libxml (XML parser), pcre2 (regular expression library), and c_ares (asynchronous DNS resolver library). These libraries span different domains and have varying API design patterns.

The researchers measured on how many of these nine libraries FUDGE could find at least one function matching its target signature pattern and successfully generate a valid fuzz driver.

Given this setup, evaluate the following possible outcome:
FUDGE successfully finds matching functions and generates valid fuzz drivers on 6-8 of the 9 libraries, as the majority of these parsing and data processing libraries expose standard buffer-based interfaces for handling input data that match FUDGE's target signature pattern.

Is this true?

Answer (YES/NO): YES